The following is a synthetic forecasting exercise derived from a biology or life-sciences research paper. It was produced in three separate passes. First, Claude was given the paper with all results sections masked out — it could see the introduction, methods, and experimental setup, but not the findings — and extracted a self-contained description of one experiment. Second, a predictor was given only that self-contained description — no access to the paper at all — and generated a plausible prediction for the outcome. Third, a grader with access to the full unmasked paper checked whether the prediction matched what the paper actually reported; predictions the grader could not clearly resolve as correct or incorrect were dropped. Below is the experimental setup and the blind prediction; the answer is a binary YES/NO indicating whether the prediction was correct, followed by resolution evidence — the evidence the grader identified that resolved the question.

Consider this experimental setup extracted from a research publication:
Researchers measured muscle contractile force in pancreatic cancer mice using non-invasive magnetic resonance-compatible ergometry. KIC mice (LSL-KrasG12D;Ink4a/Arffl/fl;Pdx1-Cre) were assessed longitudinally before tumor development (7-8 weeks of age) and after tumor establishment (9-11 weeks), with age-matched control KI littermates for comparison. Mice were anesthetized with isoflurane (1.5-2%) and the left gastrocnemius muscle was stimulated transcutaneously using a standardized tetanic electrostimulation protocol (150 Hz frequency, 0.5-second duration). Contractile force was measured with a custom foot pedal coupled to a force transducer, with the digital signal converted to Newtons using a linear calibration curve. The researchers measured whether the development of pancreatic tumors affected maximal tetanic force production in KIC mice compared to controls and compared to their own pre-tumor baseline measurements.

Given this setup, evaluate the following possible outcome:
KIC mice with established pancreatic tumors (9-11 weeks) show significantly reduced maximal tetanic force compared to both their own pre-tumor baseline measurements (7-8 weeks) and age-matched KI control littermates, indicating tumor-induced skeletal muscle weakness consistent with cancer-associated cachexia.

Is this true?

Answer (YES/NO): NO